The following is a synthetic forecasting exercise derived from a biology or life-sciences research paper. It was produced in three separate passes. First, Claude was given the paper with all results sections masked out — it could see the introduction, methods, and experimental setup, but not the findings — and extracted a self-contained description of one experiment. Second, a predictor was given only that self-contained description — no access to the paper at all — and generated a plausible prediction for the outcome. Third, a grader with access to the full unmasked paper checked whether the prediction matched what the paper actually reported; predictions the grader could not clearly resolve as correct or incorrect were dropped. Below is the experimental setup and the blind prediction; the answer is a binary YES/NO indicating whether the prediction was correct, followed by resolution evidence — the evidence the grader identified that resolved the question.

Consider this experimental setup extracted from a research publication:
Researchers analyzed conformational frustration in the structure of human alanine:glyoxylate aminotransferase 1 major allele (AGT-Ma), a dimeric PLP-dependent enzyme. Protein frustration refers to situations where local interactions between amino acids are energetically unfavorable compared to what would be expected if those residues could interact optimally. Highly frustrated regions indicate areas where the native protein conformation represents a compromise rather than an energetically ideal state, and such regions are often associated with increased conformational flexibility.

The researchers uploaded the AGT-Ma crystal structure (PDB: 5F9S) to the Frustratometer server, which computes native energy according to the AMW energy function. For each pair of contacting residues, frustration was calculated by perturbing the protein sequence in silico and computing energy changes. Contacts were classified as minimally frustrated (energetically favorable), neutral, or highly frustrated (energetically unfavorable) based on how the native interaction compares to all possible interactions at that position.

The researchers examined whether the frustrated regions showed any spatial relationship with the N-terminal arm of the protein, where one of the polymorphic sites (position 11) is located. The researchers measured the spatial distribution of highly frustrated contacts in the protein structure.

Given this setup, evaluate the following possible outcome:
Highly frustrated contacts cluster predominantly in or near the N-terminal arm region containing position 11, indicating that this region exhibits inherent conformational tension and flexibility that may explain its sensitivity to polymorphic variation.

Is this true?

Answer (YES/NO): NO